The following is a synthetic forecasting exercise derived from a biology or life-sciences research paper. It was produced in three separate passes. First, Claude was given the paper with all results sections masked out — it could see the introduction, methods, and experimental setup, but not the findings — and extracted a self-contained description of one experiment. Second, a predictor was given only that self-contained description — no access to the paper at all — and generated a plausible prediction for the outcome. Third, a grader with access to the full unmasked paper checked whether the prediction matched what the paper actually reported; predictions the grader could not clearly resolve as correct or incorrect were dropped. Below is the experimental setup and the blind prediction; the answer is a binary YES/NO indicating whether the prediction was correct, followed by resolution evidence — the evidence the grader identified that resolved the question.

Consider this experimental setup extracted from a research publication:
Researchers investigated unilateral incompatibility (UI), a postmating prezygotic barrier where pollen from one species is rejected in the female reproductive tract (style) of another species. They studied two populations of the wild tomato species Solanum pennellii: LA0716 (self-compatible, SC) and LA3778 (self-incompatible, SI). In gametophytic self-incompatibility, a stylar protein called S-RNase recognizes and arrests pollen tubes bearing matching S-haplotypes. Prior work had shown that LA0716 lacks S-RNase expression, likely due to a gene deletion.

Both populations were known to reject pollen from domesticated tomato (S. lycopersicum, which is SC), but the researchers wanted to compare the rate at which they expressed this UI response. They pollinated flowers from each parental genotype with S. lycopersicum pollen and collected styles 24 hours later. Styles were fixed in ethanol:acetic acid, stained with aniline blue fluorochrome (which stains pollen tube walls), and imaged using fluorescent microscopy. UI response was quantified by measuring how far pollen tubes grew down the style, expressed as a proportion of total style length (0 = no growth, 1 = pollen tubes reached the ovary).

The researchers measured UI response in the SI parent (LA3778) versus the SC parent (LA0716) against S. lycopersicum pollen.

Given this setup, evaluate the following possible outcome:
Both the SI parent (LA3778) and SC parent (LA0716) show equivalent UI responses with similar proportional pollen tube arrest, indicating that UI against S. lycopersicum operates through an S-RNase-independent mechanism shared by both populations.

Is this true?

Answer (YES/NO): NO